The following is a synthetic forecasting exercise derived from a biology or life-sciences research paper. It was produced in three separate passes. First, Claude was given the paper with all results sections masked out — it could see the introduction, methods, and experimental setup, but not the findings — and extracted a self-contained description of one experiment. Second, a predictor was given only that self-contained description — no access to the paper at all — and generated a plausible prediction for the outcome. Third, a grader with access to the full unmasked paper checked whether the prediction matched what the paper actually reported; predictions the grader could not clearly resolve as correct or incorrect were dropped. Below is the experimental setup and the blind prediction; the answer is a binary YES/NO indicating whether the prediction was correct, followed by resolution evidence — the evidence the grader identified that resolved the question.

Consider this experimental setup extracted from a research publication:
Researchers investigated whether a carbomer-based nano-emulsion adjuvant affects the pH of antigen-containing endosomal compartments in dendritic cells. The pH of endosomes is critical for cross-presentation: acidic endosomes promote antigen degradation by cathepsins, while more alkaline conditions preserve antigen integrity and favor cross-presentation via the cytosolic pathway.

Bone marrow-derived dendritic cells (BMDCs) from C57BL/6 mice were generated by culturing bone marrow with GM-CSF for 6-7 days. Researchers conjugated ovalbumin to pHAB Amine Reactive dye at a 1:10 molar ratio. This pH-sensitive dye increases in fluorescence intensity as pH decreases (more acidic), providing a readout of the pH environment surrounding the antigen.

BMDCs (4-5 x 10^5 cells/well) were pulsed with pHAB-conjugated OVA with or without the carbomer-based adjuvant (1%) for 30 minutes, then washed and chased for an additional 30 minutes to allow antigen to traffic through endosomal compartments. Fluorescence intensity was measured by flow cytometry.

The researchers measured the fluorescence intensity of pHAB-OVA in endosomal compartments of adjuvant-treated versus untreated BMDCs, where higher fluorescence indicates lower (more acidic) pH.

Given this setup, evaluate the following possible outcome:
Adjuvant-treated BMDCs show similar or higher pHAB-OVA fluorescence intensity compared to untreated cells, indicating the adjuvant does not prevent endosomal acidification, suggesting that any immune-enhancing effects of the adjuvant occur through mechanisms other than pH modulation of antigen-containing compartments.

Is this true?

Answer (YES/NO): NO